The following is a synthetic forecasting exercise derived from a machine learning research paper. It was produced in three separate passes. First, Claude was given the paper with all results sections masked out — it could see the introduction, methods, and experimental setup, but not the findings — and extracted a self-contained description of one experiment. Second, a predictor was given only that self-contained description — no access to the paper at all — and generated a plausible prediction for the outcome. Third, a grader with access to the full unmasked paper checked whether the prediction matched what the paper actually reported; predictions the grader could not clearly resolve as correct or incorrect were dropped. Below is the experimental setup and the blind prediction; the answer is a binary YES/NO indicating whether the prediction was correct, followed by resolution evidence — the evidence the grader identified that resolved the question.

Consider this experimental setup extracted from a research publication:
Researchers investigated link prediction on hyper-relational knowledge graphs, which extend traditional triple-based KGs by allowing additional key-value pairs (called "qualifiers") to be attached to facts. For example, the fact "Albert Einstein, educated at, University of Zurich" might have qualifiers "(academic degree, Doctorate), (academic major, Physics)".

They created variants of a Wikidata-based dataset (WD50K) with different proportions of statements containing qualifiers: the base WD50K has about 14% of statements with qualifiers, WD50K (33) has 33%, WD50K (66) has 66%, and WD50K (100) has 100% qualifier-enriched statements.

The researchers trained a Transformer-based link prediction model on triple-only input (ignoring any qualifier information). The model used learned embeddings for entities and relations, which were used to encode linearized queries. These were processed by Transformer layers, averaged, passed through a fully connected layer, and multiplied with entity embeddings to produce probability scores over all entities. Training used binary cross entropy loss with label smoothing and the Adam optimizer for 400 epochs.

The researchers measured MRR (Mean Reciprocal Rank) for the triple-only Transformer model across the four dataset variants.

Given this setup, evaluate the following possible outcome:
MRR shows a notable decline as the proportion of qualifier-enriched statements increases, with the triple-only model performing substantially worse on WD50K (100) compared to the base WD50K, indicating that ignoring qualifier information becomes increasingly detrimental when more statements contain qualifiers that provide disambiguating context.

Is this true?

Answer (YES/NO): NO